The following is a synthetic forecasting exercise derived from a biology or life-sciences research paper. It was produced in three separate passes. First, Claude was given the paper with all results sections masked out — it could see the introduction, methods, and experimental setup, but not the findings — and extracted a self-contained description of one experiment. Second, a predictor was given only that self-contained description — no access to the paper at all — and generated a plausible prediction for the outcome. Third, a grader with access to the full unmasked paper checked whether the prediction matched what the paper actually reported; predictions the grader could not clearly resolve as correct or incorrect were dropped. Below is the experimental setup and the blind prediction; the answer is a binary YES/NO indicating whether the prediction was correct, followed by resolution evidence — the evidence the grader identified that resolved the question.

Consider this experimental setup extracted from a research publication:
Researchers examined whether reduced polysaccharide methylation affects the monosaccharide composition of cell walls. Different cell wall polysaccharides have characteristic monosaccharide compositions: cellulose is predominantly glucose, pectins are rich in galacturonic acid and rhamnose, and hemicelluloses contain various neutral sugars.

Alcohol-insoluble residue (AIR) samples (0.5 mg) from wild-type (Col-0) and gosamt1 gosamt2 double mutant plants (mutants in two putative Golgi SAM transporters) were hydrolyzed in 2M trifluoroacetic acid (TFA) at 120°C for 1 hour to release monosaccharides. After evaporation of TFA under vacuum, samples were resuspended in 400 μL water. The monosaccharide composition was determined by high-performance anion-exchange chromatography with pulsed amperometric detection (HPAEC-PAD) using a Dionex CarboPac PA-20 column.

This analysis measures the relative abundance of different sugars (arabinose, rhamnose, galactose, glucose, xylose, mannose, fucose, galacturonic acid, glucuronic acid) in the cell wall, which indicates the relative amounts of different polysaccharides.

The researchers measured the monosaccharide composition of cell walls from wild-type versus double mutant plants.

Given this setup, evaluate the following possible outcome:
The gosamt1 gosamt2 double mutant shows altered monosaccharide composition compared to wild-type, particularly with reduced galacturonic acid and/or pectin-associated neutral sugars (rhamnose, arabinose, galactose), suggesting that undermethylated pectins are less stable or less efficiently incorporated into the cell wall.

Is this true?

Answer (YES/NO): YES